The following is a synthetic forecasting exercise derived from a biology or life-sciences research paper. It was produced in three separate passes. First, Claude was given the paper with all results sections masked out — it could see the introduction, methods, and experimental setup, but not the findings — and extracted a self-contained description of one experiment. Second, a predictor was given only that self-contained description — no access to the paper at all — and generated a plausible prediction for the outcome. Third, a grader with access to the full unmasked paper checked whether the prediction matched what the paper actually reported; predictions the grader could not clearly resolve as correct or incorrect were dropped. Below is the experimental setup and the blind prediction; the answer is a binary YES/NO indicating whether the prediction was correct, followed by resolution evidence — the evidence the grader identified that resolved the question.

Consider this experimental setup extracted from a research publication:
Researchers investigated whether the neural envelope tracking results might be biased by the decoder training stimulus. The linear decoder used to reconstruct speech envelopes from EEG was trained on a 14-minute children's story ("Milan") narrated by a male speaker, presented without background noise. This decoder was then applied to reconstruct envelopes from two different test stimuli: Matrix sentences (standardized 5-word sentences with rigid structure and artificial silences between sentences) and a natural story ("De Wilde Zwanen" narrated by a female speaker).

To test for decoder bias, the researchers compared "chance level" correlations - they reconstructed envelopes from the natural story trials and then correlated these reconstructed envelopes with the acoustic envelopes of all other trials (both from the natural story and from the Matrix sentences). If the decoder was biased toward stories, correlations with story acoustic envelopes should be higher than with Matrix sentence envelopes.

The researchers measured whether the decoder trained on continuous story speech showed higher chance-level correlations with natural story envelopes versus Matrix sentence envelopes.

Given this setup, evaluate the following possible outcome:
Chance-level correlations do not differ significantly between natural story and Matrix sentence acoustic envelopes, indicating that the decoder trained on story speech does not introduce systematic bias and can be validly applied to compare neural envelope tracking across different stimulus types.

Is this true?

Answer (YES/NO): YES